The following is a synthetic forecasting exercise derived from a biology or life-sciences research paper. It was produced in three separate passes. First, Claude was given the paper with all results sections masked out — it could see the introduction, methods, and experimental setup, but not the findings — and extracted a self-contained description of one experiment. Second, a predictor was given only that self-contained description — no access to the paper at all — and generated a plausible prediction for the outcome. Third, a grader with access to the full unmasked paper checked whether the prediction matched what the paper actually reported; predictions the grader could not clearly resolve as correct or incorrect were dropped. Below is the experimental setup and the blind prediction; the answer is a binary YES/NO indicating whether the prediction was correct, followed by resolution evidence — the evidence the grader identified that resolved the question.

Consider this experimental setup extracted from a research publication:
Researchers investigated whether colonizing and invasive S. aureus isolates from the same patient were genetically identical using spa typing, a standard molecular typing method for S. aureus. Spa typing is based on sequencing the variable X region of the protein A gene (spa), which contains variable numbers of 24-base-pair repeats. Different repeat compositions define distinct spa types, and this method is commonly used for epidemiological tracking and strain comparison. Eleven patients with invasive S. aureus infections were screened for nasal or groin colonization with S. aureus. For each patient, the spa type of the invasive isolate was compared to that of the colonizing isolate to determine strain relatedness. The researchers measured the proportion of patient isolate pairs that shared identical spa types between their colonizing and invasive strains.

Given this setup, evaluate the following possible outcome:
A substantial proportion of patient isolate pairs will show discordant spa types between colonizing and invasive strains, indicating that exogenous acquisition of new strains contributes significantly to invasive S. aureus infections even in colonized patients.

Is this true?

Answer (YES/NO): NO